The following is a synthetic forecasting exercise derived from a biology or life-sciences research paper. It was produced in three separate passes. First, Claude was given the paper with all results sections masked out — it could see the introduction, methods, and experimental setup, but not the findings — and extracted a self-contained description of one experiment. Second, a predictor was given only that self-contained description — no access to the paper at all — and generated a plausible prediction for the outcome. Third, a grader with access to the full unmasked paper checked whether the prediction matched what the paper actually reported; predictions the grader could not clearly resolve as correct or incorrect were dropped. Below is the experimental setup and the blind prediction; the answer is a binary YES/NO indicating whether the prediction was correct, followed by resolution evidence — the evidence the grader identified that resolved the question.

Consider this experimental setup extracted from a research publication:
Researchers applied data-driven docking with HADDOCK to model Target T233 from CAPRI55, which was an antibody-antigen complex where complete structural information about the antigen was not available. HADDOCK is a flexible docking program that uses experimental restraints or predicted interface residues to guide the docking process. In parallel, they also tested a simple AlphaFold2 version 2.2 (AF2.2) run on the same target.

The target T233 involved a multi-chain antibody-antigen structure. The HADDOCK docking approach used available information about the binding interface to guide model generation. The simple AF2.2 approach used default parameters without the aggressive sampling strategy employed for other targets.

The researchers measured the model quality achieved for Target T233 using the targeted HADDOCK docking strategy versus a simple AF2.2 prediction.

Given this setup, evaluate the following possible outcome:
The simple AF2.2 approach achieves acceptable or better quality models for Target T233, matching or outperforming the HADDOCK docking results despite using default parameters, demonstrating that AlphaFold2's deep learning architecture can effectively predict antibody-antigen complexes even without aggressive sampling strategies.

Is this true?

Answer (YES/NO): YES